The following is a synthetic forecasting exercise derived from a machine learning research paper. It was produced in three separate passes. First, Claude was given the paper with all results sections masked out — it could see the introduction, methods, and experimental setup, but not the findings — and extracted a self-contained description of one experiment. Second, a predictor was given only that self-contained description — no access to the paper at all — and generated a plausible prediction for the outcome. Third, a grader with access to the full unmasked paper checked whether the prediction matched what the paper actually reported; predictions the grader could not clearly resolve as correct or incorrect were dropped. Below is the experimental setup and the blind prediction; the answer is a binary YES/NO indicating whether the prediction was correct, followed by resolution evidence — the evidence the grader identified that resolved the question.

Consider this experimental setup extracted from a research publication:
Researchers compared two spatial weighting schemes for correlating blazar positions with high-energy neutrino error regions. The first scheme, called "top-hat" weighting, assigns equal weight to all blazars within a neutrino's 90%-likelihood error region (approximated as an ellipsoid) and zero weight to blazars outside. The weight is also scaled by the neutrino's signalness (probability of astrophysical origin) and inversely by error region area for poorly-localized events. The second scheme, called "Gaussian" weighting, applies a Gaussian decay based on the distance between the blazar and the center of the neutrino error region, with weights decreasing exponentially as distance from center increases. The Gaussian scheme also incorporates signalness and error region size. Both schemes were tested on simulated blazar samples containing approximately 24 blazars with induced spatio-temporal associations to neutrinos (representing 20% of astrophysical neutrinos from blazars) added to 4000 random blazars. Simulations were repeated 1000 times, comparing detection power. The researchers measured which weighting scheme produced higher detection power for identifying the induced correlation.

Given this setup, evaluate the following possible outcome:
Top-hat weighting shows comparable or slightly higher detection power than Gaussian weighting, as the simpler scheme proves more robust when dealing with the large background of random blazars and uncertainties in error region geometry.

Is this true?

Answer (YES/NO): NO